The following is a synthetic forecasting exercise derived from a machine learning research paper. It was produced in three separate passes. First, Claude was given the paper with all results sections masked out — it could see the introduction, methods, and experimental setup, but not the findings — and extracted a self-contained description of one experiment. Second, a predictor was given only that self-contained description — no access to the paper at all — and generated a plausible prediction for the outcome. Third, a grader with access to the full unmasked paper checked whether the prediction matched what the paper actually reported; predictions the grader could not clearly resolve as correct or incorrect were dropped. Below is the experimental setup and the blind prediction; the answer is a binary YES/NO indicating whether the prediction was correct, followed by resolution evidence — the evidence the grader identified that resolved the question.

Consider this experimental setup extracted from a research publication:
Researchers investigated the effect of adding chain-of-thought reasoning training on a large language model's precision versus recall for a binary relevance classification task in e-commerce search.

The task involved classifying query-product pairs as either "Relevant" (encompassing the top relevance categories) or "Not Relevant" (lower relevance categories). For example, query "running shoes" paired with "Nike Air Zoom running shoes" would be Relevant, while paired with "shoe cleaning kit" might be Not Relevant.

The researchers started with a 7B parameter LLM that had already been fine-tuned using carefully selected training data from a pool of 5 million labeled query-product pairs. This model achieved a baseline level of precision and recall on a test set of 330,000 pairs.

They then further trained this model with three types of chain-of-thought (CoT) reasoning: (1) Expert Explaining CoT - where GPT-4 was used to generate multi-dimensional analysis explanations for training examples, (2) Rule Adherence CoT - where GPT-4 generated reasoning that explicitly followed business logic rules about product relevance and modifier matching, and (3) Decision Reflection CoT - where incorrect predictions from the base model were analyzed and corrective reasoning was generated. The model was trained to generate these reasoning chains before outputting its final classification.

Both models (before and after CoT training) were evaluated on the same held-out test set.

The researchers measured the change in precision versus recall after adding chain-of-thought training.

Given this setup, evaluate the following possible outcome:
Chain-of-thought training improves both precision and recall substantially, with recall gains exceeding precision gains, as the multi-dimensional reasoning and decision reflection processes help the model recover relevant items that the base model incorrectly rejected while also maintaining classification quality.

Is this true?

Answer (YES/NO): NO